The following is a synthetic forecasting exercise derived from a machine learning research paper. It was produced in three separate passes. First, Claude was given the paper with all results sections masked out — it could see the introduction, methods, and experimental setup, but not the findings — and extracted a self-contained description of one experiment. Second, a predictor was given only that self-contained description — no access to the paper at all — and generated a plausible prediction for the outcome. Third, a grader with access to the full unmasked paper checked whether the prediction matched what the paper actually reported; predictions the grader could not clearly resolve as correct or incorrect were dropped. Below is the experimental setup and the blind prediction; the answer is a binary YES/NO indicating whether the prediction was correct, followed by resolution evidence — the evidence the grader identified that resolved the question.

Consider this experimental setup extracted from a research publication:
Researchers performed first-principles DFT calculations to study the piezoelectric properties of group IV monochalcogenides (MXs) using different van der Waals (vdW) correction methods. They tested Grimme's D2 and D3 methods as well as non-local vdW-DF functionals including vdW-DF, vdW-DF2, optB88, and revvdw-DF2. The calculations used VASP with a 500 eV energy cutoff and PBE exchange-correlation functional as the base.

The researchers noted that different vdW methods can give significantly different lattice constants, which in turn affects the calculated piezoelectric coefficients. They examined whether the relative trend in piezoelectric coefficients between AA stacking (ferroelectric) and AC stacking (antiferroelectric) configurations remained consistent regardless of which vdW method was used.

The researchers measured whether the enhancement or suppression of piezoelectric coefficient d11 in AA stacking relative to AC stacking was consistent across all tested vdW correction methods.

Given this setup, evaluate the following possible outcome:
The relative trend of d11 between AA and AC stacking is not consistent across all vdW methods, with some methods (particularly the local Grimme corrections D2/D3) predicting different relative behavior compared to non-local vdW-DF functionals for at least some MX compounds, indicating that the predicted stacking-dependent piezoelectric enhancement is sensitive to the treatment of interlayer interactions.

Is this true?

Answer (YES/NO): NO